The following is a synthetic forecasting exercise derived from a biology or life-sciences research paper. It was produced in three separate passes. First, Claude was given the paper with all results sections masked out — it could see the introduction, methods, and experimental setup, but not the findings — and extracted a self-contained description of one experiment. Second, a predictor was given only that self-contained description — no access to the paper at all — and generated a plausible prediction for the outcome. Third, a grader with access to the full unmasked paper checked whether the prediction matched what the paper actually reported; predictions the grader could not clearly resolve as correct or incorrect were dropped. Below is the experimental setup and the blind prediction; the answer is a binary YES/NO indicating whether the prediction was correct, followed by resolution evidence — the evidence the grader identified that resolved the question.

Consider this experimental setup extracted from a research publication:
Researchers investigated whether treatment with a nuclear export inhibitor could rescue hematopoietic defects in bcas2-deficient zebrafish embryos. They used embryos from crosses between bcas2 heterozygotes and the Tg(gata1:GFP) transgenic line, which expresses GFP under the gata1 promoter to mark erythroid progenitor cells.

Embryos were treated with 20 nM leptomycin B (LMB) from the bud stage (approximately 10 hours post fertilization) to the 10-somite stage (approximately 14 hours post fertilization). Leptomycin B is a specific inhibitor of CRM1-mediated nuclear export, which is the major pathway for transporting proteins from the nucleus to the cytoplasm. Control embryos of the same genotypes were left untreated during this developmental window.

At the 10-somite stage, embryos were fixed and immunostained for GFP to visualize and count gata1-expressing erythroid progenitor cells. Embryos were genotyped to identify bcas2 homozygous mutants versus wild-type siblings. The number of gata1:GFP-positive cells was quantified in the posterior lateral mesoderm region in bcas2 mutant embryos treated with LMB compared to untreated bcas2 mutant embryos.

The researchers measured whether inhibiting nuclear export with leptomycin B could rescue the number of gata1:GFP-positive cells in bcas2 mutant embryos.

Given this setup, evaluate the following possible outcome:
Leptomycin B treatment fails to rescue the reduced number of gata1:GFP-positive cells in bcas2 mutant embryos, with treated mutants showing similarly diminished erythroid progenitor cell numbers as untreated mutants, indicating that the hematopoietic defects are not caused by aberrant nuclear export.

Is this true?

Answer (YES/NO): NO